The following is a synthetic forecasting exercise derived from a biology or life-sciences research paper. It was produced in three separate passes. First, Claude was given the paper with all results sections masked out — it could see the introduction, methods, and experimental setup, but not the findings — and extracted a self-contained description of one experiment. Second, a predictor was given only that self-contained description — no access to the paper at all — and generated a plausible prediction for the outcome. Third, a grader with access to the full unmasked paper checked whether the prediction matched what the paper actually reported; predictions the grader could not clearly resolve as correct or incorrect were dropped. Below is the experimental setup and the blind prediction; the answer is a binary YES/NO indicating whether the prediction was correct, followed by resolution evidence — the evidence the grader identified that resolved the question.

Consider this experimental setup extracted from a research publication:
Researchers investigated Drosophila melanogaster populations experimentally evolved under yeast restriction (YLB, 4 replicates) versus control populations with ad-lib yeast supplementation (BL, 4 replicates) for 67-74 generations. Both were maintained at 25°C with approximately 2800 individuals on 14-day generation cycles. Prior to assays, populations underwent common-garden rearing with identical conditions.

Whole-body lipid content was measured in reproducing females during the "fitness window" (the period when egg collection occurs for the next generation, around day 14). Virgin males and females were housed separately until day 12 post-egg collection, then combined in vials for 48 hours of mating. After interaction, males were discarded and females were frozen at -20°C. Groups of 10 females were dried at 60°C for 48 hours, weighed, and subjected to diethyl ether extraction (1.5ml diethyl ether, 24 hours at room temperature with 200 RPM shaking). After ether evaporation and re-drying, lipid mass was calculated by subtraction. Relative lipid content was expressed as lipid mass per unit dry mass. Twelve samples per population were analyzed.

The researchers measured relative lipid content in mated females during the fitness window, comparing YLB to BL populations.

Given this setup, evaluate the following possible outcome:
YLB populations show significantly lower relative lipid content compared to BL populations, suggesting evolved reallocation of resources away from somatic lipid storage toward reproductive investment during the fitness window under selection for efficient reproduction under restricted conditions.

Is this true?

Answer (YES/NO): NO